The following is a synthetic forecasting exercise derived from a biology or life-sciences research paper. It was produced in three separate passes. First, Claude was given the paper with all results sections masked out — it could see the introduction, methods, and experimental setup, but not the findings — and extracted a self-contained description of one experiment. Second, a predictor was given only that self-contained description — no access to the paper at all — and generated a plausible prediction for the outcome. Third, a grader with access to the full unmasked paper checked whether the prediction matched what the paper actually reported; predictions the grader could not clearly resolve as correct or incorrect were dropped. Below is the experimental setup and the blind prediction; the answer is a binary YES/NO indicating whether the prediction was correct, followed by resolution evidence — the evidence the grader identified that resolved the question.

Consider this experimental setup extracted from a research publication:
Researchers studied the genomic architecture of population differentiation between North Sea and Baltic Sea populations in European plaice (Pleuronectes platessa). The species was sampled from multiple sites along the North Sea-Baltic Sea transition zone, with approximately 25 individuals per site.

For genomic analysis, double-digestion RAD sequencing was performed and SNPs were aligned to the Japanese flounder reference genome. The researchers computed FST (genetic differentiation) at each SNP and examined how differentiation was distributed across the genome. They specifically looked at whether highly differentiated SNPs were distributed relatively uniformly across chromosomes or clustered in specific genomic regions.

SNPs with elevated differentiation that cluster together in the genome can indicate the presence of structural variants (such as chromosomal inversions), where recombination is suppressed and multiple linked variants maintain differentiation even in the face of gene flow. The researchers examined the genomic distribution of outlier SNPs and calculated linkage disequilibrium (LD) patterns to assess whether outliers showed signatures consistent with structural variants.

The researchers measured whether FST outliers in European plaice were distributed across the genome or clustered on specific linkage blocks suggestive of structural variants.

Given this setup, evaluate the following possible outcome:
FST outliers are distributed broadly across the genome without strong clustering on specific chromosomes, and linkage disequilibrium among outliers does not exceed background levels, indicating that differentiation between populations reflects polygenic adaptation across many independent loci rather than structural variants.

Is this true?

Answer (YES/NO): NO